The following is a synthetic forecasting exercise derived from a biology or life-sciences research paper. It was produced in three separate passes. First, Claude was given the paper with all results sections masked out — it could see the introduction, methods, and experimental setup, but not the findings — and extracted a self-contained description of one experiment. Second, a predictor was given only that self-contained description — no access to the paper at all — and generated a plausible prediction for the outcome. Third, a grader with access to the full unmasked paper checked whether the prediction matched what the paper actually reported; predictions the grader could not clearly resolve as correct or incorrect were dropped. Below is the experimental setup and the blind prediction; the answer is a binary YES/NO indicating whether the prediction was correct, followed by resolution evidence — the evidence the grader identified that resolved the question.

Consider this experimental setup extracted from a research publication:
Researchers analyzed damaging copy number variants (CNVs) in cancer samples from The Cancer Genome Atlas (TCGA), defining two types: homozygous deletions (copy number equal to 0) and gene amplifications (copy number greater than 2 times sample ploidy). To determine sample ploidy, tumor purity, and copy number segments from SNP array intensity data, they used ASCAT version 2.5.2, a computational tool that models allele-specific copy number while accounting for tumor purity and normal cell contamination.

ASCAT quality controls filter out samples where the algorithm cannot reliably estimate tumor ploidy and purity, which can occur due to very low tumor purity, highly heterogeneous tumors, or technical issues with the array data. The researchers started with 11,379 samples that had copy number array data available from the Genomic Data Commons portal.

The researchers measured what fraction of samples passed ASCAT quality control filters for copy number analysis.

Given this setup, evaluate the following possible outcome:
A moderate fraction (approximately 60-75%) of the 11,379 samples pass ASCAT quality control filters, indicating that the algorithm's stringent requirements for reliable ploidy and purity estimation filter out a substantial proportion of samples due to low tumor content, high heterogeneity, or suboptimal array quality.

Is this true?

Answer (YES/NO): NO